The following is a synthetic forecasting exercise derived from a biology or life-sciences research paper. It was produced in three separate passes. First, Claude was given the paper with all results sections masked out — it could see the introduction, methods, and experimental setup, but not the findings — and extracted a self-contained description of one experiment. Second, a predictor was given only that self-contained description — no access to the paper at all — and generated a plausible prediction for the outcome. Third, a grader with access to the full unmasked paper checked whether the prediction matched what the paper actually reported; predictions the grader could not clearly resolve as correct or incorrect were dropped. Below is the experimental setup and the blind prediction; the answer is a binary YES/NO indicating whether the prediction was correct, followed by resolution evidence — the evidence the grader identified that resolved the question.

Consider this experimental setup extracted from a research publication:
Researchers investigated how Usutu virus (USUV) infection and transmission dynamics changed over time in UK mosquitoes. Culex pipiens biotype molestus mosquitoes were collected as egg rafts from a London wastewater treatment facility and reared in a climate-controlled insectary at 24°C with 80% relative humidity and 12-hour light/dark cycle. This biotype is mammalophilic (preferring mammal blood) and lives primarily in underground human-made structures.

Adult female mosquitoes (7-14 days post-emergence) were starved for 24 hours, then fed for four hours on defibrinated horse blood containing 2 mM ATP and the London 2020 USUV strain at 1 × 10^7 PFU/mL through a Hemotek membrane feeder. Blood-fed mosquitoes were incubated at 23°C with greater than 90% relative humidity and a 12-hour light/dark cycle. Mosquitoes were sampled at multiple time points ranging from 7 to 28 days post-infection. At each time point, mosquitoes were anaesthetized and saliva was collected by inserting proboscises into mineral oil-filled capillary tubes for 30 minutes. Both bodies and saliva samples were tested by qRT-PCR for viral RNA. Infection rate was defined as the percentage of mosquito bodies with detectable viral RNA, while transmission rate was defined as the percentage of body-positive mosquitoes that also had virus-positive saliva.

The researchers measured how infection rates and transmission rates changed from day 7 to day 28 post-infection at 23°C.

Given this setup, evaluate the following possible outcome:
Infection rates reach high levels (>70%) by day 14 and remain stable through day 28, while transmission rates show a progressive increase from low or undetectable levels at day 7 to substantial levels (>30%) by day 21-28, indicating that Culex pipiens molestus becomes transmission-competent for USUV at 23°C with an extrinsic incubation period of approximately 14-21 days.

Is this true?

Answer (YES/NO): NO